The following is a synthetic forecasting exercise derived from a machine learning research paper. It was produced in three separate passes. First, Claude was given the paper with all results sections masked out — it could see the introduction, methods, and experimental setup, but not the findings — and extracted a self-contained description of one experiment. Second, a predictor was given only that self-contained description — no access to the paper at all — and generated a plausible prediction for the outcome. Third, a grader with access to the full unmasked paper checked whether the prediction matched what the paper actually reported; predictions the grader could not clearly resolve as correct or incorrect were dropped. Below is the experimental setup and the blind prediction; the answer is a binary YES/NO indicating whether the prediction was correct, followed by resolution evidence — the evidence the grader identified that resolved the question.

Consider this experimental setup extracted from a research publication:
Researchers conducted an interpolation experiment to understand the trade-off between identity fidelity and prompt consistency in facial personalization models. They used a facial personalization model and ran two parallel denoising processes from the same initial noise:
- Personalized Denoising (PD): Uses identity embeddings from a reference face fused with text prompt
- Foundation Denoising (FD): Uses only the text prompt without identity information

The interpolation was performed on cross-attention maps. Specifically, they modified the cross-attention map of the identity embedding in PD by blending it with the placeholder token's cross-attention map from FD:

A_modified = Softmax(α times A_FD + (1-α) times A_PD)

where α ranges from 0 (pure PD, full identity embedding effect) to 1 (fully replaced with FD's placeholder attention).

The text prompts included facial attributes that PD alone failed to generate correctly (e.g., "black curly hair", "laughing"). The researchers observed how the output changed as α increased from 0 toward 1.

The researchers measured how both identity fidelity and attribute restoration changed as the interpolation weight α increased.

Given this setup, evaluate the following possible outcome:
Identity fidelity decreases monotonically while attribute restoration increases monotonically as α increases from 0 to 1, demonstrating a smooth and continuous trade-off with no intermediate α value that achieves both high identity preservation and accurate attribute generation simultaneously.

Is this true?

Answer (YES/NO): YES